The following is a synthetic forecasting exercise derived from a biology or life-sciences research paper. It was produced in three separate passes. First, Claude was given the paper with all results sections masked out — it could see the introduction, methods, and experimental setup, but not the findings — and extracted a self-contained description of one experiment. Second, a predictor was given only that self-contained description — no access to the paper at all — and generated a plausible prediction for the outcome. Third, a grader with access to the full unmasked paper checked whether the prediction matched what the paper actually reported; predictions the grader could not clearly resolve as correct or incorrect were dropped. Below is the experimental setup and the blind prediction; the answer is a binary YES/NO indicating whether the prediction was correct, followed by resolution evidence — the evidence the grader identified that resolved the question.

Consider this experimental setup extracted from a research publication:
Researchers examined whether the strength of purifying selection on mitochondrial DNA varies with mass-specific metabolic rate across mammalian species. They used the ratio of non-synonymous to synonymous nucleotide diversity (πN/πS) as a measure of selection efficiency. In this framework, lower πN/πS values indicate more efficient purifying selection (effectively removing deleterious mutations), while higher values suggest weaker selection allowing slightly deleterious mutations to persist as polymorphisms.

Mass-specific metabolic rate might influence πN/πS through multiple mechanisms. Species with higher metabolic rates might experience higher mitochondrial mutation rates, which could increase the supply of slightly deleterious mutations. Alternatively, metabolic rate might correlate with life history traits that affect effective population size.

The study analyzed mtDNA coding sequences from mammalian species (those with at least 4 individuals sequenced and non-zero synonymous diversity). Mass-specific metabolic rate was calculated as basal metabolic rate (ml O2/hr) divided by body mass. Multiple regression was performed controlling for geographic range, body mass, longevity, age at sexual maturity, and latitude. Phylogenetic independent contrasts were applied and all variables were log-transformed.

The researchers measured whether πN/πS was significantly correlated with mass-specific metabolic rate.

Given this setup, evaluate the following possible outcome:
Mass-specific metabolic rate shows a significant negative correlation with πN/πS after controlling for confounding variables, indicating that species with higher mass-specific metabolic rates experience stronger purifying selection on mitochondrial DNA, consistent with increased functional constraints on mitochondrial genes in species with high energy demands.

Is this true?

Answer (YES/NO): YES